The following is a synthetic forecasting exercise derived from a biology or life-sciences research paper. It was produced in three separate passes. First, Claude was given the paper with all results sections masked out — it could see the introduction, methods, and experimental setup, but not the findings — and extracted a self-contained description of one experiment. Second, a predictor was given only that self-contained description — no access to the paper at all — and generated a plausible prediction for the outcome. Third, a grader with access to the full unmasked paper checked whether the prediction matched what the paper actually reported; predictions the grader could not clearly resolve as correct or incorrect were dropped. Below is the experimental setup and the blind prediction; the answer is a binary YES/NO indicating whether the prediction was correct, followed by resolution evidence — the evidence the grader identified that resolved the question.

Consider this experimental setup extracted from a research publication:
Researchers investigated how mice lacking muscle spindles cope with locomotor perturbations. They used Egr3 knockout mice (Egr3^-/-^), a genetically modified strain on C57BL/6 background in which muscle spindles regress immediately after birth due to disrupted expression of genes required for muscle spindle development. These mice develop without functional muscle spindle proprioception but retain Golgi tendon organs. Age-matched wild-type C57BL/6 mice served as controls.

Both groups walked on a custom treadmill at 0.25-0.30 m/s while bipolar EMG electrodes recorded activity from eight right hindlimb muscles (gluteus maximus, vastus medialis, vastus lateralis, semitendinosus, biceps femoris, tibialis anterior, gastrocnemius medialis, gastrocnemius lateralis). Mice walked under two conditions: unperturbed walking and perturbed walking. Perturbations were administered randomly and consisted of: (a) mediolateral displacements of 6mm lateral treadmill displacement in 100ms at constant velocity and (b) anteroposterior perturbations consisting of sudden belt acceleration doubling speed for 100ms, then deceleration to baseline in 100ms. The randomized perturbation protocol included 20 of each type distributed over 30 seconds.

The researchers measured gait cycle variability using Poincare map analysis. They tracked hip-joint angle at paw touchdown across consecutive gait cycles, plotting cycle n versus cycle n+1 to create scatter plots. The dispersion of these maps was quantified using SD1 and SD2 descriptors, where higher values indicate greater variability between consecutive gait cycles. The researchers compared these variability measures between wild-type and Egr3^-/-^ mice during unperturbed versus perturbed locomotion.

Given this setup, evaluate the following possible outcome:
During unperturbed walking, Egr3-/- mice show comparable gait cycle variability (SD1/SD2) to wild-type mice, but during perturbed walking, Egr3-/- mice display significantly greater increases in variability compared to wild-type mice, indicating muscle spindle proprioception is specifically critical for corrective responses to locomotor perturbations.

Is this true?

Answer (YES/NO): NO